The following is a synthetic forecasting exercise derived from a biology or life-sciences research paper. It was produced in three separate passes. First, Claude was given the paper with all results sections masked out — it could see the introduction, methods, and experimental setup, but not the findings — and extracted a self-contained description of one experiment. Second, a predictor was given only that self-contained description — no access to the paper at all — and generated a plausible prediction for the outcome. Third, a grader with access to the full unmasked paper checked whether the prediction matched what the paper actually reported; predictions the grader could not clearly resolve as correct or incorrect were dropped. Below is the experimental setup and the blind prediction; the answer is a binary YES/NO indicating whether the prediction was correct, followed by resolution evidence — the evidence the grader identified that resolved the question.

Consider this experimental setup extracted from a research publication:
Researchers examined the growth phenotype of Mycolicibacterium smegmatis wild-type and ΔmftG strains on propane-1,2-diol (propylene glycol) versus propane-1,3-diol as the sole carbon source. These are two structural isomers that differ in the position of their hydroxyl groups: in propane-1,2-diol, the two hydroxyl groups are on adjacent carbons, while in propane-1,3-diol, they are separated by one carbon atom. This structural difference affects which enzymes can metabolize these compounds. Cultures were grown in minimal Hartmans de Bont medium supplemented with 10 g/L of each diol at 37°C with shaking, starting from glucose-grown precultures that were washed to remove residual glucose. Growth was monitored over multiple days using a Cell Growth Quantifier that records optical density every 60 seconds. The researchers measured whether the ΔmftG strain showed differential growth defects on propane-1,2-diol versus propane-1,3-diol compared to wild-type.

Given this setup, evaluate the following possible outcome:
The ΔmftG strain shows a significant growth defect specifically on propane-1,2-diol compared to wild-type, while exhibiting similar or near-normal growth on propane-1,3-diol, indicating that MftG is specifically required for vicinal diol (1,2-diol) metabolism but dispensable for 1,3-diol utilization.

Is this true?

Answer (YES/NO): NO